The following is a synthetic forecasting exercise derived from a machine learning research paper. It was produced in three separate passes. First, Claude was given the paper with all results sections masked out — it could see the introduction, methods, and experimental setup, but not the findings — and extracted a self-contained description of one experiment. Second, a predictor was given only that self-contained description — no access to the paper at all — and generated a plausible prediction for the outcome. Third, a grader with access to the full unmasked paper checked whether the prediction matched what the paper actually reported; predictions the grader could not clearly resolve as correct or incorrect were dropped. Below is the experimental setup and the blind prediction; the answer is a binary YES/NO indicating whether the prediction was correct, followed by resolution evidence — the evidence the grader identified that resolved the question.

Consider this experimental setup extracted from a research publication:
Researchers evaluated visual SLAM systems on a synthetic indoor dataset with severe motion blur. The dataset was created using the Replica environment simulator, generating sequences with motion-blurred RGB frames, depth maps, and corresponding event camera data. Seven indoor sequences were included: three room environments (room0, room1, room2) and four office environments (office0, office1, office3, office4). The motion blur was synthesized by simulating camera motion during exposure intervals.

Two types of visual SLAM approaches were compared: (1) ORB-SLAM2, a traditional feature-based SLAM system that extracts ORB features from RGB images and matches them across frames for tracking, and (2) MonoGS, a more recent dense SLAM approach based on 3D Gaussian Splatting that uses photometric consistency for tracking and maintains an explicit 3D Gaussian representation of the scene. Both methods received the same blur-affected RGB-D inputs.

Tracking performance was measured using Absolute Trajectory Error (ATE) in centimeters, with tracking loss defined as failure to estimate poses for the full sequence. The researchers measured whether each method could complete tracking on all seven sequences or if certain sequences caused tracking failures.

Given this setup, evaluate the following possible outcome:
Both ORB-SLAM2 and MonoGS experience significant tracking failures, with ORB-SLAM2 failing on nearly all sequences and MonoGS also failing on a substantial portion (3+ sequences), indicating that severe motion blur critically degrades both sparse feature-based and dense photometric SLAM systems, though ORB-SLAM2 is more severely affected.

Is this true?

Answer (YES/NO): NO